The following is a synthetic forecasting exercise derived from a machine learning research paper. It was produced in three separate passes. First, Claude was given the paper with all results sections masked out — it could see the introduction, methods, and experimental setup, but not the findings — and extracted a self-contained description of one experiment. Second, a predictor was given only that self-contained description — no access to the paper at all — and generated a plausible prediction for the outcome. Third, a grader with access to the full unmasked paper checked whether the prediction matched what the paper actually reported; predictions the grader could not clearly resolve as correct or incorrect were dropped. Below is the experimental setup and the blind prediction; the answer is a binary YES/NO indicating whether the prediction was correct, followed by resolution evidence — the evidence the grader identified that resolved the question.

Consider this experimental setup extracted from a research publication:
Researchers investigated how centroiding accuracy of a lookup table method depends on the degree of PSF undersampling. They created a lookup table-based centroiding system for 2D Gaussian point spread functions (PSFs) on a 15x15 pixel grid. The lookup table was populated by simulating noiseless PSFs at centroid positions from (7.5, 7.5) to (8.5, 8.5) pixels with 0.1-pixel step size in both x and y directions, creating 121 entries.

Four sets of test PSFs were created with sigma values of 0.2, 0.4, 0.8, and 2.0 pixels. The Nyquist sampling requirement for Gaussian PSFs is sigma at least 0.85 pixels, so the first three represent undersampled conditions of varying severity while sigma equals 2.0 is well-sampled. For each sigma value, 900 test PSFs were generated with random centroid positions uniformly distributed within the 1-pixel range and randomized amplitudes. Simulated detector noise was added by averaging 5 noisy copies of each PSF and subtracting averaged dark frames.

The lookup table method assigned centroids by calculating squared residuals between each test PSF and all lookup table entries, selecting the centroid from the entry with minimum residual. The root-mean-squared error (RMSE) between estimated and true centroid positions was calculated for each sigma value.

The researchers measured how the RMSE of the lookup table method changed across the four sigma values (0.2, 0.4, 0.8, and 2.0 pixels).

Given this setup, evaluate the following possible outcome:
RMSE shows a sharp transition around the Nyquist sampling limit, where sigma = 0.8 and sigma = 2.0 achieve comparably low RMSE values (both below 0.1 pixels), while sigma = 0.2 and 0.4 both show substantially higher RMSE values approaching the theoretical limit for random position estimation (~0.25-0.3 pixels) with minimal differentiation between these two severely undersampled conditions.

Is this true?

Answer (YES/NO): NO